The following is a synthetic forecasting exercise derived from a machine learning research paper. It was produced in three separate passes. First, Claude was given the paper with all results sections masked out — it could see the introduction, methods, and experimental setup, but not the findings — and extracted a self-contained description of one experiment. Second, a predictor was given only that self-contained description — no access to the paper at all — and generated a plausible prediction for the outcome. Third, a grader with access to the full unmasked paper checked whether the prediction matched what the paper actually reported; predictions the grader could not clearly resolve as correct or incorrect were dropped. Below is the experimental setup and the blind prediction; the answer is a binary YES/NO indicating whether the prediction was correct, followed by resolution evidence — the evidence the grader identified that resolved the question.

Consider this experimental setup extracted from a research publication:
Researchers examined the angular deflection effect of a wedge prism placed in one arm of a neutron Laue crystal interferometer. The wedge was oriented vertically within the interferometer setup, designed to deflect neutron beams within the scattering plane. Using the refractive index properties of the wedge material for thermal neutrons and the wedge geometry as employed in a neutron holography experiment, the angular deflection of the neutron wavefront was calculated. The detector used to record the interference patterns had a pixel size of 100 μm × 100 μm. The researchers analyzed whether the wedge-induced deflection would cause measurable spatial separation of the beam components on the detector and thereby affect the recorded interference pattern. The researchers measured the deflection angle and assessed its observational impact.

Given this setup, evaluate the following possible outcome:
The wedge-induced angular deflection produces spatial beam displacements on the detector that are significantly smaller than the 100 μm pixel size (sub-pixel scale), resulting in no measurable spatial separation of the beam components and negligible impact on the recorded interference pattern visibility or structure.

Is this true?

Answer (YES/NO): YES